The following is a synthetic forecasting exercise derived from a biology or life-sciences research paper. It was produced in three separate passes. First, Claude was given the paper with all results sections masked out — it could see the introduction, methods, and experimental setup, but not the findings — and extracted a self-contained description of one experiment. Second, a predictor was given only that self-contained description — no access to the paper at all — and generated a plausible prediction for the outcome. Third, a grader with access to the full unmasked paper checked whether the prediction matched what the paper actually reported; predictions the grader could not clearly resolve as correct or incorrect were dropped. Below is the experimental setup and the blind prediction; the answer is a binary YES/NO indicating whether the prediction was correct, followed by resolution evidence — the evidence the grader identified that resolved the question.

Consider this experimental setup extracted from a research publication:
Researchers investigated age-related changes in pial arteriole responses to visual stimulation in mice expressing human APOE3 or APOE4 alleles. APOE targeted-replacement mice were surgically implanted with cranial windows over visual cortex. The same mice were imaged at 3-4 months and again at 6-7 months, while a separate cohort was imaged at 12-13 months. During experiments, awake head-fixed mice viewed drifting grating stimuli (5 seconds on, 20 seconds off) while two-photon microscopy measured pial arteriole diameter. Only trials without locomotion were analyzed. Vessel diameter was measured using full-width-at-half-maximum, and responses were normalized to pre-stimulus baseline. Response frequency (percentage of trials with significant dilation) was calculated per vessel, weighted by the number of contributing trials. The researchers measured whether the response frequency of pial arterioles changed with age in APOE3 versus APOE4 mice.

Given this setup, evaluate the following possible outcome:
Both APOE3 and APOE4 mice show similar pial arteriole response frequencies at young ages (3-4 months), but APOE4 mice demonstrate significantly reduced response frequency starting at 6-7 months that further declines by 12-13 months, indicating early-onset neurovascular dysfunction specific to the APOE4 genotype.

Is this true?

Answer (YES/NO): NO